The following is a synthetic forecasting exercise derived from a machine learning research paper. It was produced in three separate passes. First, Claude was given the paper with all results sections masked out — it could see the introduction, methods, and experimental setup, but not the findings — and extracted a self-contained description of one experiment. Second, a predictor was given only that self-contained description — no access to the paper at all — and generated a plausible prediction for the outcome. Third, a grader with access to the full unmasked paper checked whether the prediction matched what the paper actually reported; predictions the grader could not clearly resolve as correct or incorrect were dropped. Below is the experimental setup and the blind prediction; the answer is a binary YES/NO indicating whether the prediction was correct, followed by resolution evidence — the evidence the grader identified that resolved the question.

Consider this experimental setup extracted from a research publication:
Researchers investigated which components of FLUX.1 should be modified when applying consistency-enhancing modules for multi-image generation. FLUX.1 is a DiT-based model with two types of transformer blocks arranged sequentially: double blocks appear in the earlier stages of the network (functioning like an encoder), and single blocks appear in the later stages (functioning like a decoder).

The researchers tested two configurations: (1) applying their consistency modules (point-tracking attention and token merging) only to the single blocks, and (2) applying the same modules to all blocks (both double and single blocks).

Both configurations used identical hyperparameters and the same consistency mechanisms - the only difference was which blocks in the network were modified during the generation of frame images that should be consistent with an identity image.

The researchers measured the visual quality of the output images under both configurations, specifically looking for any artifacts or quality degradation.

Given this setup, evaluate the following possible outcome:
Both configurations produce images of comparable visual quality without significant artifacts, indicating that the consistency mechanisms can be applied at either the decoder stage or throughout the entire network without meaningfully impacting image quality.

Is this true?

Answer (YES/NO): NO